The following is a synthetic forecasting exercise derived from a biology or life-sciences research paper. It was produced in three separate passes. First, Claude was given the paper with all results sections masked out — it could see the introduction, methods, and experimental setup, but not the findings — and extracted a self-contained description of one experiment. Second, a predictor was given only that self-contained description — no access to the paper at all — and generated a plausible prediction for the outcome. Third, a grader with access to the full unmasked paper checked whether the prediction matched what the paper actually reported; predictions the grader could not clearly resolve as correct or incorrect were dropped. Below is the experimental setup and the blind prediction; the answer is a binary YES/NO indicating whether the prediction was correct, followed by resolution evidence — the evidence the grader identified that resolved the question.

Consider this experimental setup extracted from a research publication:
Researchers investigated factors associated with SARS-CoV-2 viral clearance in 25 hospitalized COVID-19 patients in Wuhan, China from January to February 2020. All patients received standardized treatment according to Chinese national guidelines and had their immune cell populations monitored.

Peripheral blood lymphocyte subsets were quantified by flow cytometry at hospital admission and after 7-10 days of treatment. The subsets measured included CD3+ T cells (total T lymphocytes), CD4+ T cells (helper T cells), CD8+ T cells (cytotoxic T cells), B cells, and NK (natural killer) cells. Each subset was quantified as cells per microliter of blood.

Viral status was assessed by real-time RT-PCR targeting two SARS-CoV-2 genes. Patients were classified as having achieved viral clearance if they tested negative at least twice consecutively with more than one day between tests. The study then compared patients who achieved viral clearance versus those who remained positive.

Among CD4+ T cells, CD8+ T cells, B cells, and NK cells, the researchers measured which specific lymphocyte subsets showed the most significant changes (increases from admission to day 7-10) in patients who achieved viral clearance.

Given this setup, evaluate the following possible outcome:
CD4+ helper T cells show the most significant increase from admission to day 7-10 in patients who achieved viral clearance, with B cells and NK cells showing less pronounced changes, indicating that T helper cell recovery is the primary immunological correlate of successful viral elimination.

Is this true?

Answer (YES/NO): NO